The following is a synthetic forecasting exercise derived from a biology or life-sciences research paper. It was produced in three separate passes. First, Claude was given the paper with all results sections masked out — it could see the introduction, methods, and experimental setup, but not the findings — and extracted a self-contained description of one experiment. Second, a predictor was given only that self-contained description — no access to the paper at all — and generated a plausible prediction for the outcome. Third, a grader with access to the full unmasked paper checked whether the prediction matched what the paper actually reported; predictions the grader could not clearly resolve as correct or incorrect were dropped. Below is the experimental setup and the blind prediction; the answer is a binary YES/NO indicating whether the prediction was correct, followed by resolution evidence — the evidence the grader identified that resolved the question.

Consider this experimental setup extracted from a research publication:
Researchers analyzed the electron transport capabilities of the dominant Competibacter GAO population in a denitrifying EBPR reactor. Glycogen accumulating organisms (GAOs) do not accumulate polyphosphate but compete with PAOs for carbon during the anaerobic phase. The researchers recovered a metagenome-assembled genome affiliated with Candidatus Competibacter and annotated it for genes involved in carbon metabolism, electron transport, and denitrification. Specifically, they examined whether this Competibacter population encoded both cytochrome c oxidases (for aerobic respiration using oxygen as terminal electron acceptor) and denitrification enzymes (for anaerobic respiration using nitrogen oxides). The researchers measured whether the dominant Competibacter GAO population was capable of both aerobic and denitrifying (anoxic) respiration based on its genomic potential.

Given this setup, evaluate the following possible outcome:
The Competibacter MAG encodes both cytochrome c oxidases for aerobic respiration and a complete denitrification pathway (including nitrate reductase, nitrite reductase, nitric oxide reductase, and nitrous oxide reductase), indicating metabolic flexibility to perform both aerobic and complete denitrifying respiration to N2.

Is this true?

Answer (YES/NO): NO